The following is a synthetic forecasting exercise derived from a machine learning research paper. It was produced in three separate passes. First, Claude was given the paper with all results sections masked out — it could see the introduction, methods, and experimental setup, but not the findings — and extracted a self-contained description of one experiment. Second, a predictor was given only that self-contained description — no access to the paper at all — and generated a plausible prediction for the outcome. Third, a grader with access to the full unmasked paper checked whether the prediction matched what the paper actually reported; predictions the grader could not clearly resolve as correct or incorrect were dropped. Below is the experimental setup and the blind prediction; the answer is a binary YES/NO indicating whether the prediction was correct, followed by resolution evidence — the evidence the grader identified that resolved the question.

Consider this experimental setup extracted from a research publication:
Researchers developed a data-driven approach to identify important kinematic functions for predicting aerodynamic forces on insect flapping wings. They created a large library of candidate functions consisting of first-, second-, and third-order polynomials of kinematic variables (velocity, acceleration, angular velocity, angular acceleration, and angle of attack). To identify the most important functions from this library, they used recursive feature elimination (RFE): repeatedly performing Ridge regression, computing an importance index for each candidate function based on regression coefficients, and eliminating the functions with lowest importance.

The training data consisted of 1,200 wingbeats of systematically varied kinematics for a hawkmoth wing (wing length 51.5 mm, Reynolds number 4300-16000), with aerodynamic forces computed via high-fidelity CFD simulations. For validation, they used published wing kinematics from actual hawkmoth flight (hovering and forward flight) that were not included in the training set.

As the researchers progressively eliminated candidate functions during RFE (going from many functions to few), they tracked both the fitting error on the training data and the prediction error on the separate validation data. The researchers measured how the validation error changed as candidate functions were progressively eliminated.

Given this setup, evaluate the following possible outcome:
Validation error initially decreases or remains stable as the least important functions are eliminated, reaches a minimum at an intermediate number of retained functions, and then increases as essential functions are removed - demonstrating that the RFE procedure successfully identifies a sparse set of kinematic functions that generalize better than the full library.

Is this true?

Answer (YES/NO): NO